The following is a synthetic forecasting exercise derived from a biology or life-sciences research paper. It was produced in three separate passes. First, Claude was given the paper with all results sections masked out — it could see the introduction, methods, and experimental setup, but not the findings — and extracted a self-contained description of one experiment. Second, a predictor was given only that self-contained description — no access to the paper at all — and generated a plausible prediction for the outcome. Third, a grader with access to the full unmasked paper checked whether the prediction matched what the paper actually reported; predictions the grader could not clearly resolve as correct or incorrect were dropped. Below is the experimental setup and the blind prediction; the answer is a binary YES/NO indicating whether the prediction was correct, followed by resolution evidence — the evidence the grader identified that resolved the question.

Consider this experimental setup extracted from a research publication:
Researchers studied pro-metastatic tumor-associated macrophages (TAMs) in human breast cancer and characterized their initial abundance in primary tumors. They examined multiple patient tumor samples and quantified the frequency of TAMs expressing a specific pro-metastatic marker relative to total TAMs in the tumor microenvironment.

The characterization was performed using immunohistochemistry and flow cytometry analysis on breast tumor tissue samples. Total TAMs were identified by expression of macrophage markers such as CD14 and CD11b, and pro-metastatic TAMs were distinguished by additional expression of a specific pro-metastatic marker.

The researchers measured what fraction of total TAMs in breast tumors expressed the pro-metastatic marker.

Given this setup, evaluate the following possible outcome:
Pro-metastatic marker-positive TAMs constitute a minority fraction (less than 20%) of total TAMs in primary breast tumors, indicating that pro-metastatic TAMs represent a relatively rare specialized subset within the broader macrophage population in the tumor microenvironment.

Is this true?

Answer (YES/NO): YES